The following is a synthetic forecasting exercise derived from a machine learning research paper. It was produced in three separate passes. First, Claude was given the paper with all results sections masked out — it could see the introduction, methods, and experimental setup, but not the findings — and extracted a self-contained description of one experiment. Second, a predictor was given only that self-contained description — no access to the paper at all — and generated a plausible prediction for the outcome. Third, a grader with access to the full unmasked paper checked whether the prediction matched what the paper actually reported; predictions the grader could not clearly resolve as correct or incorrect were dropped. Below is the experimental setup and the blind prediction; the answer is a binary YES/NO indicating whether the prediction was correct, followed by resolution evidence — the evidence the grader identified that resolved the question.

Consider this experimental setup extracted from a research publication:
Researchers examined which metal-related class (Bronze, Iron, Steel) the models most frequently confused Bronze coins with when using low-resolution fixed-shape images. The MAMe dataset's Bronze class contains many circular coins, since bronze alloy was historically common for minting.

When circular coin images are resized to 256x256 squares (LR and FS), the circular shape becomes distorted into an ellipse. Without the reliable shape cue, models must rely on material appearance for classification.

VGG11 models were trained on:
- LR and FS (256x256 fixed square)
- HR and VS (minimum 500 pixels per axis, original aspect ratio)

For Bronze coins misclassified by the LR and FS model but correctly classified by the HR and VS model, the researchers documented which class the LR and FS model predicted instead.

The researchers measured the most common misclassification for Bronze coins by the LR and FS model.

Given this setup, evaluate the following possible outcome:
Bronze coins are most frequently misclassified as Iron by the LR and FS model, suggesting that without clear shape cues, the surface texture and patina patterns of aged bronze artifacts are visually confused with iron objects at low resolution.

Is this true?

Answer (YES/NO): NO